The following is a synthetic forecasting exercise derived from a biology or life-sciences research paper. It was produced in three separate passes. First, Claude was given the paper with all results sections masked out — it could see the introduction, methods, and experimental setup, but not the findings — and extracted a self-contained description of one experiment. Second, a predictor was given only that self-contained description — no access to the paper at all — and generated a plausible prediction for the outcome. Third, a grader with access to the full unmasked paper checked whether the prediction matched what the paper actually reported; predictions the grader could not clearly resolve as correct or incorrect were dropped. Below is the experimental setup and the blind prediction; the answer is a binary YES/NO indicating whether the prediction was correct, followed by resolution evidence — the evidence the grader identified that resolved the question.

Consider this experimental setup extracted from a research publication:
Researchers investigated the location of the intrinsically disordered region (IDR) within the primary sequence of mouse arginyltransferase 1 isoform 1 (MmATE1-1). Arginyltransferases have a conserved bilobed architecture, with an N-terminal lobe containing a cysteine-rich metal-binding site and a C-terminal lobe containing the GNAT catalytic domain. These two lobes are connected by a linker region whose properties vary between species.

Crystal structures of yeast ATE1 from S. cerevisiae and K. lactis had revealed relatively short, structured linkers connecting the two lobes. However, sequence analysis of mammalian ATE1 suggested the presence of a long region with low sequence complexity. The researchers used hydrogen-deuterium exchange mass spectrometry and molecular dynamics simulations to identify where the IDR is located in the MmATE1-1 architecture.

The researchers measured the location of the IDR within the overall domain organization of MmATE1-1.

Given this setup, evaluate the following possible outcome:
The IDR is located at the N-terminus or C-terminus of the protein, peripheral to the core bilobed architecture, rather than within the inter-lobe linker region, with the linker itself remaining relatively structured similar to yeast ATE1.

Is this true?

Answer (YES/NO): NO